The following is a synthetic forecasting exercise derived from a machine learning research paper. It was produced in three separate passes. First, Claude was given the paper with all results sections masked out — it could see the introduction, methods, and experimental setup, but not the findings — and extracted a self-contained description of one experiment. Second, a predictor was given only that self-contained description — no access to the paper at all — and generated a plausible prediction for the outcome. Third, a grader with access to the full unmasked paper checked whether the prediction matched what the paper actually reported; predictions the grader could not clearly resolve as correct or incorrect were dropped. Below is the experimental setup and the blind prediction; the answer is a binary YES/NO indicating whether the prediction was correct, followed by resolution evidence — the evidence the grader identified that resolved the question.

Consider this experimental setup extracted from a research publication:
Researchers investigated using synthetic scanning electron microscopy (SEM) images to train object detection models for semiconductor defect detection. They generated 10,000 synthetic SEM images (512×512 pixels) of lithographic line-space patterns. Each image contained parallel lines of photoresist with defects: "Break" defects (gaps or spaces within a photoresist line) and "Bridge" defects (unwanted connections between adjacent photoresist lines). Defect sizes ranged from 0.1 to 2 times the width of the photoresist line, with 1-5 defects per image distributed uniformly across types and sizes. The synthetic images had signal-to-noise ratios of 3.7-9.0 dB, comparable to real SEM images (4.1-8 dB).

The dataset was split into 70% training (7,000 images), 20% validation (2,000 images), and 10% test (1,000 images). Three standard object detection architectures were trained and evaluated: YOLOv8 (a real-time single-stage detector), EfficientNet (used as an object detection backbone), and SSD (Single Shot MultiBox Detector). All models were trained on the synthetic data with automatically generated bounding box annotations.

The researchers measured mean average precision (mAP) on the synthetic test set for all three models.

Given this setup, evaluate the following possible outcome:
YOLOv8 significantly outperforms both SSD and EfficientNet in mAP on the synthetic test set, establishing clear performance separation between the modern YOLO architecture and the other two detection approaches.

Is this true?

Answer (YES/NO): YES